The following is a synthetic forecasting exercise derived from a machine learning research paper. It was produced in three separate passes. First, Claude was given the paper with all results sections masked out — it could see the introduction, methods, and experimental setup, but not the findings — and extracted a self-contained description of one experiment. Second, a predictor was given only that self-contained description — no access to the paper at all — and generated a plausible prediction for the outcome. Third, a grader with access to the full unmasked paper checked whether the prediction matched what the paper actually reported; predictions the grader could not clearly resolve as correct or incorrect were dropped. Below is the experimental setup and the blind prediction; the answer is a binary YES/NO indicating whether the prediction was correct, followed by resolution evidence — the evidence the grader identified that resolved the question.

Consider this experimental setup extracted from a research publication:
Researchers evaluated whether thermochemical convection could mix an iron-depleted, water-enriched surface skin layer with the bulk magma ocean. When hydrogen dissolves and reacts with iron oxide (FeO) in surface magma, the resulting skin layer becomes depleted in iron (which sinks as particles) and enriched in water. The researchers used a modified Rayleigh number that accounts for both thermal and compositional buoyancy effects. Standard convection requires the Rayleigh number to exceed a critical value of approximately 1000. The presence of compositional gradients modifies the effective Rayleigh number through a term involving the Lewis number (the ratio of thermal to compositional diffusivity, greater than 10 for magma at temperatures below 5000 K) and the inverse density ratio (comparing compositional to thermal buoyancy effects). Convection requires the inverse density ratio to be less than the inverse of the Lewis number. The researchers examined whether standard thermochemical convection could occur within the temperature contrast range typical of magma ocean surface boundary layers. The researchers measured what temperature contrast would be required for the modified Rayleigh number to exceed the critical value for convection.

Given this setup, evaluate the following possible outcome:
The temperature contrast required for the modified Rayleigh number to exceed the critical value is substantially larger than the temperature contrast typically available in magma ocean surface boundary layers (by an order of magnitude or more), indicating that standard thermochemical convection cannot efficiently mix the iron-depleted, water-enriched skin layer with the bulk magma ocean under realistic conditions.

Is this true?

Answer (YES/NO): YES